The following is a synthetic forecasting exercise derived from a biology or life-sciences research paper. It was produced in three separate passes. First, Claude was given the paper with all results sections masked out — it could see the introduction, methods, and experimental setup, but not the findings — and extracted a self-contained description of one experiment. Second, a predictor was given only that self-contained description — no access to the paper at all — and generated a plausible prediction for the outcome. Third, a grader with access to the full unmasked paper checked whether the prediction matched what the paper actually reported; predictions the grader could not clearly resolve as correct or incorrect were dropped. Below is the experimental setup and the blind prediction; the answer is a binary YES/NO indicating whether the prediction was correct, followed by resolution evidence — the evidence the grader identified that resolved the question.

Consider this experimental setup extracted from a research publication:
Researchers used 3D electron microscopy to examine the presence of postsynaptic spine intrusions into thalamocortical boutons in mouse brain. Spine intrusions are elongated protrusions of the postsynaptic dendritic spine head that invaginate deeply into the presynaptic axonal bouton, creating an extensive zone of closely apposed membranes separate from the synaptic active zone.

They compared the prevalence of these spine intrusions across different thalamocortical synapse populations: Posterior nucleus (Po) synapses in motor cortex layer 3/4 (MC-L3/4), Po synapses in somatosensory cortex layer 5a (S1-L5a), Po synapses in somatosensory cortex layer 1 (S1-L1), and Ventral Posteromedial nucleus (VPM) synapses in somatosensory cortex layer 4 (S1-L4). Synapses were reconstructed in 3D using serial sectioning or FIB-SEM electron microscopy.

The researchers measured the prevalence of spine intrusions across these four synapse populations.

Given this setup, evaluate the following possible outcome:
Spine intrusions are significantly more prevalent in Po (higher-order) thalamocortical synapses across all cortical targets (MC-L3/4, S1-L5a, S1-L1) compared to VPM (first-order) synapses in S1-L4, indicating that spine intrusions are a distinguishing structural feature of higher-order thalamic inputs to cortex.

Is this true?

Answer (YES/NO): NO